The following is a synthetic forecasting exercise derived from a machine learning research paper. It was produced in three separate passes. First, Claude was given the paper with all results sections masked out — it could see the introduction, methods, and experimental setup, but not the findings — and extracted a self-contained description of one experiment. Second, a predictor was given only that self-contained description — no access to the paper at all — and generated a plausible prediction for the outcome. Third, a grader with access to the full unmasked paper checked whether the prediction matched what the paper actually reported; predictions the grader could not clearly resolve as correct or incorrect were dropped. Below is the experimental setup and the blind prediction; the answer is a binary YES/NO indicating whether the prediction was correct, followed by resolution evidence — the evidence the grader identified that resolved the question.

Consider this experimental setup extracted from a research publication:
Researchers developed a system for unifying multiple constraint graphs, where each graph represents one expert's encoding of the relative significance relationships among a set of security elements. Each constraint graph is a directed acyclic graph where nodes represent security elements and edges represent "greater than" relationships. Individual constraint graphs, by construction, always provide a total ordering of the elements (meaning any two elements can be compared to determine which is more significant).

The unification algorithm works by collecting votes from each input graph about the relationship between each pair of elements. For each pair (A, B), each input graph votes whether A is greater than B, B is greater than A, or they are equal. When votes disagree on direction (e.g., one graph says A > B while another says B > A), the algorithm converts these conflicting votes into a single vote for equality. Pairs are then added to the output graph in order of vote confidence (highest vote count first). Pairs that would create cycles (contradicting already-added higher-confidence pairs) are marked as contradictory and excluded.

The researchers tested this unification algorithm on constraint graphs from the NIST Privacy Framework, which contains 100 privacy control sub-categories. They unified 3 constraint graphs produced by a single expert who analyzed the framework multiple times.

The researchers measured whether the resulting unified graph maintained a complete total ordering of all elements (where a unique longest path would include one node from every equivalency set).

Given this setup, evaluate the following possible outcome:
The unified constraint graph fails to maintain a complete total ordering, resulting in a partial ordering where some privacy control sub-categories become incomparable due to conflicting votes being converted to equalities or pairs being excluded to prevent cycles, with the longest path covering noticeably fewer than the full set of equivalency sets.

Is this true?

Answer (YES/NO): YES